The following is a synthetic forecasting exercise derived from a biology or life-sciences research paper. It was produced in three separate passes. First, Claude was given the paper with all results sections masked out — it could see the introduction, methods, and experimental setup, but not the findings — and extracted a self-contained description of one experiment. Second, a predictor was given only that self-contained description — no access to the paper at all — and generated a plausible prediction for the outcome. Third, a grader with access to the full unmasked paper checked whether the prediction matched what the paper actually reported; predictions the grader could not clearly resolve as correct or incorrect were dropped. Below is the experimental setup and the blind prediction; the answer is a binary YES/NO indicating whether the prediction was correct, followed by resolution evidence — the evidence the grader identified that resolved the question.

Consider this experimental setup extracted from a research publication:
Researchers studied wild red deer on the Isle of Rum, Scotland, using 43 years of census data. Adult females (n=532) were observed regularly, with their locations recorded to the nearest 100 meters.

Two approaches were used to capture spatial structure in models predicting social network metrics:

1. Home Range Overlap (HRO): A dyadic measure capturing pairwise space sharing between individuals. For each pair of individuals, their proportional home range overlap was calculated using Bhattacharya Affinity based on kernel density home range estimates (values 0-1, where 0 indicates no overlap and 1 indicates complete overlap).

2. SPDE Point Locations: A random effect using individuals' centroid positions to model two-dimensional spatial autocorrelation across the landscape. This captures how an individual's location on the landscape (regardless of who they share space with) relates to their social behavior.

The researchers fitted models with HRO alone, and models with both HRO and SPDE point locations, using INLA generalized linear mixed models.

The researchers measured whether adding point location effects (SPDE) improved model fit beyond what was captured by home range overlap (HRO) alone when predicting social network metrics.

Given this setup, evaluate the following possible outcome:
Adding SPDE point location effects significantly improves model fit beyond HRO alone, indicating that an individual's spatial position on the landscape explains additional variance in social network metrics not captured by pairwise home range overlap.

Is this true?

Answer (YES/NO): YES